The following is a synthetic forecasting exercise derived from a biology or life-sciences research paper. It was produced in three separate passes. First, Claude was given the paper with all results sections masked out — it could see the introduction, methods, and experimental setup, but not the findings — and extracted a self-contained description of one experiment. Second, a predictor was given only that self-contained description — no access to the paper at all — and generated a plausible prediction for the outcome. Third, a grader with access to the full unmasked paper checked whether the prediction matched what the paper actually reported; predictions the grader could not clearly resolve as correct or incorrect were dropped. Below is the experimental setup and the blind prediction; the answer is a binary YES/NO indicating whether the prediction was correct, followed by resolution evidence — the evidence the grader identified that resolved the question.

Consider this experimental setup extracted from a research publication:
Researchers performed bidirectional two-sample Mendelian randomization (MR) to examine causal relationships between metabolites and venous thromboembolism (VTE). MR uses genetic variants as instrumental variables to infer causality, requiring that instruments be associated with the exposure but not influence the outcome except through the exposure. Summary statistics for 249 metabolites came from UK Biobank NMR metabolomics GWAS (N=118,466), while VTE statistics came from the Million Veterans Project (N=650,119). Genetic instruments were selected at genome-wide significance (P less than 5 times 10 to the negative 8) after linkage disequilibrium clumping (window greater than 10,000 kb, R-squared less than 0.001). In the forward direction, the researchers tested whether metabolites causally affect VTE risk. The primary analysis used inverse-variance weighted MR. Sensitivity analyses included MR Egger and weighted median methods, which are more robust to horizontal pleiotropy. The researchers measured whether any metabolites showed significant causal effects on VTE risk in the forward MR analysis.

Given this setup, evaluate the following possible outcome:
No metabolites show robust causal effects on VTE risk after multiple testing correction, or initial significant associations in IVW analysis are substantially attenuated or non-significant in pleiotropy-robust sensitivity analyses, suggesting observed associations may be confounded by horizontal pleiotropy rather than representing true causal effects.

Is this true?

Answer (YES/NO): NO